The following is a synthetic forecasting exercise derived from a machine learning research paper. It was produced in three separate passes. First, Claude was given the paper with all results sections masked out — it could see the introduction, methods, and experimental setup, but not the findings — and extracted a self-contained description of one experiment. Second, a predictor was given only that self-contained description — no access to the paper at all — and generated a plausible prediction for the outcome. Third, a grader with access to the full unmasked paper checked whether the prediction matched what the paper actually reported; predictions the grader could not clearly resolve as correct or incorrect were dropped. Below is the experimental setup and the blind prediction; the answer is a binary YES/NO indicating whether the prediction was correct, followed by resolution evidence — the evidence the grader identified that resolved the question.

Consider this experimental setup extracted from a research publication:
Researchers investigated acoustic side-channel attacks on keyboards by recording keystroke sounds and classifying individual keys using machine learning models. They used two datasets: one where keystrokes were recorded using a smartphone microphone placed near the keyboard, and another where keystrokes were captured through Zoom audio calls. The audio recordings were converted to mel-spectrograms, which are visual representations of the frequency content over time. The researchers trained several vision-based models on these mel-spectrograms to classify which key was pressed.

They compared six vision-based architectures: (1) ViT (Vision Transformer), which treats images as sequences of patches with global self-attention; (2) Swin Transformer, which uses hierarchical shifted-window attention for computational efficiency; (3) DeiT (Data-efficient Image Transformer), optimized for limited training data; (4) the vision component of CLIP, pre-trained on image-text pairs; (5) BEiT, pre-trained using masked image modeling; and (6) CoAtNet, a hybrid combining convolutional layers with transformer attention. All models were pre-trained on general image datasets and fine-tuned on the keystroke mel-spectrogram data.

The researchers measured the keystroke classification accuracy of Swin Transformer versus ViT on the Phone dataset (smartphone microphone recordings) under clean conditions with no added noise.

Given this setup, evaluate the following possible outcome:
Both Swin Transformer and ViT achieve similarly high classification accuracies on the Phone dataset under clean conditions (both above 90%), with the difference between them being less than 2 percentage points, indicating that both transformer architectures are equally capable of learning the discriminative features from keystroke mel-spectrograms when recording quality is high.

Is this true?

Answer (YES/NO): NO